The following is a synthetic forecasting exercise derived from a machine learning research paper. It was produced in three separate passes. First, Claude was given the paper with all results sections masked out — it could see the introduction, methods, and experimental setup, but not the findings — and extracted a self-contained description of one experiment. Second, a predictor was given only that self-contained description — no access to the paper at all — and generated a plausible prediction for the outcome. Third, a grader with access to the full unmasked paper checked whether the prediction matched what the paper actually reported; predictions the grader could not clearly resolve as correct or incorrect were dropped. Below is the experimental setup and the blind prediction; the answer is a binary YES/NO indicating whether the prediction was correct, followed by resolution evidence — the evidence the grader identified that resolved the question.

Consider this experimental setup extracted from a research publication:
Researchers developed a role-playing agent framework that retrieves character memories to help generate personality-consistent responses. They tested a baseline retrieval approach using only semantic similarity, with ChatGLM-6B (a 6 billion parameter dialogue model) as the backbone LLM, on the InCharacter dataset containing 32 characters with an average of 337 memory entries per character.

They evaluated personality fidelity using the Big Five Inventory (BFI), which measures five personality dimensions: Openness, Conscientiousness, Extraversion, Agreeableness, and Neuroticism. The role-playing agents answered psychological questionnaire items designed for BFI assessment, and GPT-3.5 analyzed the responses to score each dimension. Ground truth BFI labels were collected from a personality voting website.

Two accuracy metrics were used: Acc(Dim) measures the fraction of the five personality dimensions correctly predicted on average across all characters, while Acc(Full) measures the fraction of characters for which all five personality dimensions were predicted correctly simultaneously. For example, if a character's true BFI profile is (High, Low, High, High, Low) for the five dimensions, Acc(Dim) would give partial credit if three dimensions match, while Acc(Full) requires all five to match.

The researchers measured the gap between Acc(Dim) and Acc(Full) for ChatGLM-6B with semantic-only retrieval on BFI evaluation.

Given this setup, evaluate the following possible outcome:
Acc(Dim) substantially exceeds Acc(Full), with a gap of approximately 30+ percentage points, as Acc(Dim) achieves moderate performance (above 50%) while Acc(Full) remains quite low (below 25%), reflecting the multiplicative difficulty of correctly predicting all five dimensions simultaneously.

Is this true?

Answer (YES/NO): YES